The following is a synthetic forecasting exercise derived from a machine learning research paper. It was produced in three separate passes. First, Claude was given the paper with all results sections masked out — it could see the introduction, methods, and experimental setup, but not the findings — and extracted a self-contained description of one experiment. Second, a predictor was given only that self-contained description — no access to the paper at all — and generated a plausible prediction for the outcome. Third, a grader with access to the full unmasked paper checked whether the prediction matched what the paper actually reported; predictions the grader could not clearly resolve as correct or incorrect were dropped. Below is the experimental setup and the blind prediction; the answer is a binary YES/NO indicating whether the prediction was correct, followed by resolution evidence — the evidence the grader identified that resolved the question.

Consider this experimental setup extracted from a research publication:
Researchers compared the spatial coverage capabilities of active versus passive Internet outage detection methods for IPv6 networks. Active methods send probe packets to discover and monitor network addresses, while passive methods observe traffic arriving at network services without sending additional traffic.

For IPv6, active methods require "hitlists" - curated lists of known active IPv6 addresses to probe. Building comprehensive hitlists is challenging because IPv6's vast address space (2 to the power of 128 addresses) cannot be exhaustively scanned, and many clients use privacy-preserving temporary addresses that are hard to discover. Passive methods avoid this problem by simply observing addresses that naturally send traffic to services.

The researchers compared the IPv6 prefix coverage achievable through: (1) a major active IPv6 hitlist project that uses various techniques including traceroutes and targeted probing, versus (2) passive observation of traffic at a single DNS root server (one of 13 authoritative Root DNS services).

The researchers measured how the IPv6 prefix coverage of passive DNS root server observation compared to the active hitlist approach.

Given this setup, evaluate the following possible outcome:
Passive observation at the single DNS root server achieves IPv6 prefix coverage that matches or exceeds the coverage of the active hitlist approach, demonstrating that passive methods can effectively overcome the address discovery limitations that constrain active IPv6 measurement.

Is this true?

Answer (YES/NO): NO